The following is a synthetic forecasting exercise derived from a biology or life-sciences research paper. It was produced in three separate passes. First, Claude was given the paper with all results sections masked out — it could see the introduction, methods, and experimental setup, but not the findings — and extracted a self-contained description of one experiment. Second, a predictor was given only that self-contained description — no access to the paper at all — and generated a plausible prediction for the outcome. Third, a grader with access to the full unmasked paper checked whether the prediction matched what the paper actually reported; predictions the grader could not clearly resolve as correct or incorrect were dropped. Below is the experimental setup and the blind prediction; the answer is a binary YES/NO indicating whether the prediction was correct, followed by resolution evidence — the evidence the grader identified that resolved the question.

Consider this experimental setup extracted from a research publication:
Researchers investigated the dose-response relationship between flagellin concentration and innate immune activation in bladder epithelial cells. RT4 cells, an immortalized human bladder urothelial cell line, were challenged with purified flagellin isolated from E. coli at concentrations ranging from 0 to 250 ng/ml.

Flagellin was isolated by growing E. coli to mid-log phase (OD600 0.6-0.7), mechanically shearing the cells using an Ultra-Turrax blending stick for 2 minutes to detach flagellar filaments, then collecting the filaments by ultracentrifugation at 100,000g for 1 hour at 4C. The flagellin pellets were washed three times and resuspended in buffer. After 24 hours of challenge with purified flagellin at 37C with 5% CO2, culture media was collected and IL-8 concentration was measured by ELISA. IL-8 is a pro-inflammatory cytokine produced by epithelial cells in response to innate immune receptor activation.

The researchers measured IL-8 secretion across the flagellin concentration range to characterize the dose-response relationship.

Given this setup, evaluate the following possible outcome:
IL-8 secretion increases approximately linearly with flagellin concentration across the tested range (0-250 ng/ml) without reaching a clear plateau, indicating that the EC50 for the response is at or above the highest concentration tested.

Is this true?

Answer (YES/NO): NO